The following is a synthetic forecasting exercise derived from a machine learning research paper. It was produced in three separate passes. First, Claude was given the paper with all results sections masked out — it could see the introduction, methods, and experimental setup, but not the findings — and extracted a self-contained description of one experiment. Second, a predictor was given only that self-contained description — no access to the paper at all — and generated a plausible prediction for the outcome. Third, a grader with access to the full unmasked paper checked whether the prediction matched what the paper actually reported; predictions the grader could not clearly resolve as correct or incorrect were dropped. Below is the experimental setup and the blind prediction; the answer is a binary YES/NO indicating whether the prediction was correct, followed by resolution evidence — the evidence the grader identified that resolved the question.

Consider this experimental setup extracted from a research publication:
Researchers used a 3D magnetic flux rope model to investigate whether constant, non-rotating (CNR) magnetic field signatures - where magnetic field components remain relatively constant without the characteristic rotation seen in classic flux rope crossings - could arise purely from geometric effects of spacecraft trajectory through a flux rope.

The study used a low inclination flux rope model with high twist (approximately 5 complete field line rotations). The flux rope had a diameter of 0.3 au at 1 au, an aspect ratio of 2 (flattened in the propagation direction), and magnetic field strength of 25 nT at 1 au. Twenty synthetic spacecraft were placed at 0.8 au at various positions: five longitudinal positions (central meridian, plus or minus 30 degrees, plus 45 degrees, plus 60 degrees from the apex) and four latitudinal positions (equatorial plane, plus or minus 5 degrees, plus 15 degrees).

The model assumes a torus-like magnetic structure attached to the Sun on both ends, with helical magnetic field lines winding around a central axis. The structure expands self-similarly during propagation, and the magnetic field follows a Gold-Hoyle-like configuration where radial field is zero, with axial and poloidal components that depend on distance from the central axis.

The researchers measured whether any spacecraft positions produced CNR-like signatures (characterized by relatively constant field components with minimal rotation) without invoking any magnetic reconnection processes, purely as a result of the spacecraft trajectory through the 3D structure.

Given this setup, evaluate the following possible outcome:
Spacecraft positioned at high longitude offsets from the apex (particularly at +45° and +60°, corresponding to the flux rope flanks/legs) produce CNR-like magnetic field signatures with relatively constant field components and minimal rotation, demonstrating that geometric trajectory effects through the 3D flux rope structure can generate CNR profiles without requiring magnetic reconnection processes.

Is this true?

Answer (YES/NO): NO